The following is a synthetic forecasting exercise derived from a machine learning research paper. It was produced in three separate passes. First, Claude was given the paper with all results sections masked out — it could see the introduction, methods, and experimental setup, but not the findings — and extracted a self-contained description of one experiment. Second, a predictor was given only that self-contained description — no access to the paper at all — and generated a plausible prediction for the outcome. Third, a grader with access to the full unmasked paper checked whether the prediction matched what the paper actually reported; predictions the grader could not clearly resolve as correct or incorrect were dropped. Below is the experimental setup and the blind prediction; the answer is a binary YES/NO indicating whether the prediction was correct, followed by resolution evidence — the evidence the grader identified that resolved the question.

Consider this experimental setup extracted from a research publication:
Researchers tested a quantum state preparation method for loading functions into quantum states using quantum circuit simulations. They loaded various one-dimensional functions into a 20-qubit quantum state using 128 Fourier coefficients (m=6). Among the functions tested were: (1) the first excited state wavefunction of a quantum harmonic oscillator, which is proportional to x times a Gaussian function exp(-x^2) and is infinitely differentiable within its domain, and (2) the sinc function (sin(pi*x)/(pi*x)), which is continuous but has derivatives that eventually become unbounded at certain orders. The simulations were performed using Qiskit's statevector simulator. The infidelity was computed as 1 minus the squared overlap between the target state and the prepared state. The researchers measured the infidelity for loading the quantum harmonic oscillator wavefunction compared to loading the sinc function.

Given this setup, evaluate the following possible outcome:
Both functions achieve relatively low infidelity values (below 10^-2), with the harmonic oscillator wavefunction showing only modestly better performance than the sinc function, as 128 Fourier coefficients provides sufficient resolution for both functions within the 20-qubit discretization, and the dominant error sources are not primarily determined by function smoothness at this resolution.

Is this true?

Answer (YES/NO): NO